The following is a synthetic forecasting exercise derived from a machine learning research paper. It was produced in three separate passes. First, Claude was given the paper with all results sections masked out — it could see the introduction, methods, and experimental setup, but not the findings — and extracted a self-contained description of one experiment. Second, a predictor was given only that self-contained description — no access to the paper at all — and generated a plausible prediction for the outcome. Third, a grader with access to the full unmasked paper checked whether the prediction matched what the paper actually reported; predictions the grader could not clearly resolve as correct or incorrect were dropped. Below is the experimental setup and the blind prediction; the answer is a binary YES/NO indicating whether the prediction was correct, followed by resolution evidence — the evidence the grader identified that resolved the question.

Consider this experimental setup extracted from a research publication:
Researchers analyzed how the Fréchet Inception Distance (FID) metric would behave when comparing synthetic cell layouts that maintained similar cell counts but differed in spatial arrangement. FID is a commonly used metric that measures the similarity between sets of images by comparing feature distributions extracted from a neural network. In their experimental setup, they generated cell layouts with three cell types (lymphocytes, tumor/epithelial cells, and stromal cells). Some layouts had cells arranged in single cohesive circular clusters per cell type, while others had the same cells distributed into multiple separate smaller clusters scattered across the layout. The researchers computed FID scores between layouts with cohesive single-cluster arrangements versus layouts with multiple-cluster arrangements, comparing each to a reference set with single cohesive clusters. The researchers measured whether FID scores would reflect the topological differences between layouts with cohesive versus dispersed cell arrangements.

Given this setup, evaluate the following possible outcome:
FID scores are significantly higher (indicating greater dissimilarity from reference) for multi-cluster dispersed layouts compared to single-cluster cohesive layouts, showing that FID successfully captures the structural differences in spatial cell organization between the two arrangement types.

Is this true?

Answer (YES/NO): NO